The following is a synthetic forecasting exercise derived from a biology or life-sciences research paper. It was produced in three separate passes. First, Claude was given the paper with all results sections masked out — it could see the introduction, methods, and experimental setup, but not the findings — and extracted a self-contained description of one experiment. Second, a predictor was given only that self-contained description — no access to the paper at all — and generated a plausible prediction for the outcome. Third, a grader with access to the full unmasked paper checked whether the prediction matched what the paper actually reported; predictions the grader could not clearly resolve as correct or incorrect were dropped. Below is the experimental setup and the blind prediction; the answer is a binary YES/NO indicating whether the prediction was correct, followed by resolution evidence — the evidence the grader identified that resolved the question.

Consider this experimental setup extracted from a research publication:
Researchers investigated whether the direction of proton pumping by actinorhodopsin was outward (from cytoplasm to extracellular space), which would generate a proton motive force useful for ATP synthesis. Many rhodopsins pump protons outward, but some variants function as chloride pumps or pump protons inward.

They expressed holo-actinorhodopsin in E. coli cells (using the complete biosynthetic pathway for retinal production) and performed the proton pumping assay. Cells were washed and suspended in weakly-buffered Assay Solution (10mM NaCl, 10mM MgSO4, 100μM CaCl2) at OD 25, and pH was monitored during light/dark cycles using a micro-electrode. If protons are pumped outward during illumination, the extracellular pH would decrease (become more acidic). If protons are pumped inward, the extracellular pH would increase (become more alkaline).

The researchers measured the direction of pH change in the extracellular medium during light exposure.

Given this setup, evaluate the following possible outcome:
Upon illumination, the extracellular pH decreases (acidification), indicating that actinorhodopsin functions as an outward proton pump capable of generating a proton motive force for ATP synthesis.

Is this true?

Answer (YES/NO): YES